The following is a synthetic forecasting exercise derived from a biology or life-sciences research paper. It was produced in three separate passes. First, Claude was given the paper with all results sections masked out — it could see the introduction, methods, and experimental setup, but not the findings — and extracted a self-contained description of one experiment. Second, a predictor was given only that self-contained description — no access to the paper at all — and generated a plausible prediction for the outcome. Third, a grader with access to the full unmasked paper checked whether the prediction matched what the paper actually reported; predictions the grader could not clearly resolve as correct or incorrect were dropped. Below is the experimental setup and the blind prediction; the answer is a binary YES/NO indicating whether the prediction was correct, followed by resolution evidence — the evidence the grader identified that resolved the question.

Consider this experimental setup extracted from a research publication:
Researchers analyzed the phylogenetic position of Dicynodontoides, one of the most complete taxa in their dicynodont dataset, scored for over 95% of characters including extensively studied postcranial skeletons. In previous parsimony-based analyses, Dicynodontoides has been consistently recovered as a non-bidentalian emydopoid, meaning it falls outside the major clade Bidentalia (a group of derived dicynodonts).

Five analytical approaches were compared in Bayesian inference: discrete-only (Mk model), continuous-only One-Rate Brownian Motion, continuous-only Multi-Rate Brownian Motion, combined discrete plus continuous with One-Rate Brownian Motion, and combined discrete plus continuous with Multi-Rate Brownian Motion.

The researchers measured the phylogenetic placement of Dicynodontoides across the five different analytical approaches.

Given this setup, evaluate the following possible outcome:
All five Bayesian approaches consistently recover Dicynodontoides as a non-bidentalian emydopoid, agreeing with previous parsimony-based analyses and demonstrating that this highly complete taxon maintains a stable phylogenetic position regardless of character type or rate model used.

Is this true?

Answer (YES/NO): NO